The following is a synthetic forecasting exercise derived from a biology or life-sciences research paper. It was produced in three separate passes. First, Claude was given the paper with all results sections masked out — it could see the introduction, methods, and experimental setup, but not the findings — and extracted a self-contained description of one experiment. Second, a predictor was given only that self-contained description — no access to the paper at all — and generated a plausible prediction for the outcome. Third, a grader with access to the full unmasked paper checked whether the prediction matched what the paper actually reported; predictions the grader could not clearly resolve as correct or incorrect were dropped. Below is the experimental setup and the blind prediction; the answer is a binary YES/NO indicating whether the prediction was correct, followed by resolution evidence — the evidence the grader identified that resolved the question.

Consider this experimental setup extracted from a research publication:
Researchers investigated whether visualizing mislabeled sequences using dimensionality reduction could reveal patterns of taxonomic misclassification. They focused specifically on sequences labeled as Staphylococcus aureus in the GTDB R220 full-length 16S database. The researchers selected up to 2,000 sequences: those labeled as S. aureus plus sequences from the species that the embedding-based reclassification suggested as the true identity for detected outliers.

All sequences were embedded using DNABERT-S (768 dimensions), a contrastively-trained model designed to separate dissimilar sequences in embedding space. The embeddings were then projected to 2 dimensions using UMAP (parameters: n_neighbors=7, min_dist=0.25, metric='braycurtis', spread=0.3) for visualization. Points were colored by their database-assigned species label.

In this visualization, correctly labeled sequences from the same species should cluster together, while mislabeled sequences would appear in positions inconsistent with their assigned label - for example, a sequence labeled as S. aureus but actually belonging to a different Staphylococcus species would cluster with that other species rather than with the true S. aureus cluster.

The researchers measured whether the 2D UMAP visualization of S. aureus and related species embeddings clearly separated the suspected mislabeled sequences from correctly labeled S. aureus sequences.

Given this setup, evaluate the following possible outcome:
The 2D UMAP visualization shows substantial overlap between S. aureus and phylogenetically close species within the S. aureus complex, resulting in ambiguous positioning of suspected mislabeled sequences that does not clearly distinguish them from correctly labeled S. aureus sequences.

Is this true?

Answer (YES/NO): NO